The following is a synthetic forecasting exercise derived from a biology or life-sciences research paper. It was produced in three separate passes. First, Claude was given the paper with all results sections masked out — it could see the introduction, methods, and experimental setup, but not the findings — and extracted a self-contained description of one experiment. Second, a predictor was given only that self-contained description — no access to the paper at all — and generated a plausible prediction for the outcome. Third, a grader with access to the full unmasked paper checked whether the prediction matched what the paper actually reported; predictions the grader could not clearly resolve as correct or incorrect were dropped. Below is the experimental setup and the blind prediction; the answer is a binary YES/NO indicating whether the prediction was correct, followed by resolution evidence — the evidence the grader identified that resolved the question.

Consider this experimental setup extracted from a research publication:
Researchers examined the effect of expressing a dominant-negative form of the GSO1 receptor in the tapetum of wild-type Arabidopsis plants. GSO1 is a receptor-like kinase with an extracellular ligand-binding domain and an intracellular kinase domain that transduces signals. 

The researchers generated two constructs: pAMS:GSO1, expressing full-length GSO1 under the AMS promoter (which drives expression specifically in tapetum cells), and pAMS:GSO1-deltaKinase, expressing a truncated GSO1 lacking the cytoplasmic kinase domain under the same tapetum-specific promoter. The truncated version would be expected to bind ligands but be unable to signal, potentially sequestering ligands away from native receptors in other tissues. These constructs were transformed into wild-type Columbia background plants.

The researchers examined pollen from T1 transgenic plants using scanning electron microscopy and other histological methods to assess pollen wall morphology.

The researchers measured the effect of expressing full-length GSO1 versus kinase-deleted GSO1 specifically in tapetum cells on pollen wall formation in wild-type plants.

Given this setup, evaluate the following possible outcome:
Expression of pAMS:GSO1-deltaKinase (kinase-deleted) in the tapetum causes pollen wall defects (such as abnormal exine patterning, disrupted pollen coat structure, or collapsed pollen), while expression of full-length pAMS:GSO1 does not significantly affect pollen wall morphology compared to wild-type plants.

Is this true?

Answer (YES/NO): NO